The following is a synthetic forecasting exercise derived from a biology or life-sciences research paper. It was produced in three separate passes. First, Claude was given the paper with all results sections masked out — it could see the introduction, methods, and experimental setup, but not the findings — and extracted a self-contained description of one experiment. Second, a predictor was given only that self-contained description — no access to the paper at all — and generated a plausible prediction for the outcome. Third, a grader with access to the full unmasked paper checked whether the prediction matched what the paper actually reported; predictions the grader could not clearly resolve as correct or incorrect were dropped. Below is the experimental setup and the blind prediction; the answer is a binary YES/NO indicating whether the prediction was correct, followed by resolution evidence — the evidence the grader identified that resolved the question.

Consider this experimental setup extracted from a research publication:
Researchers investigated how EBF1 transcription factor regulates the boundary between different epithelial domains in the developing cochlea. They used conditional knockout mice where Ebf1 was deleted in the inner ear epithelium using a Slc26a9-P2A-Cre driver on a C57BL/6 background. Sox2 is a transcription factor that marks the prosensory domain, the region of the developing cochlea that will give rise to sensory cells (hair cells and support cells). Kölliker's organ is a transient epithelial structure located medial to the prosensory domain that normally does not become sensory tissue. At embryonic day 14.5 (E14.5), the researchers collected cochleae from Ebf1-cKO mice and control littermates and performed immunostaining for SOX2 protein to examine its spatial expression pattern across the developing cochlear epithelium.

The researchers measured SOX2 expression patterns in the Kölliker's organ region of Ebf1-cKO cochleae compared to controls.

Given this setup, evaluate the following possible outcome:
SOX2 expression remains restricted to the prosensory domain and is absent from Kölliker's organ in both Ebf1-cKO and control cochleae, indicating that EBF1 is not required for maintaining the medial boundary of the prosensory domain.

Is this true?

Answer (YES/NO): NO